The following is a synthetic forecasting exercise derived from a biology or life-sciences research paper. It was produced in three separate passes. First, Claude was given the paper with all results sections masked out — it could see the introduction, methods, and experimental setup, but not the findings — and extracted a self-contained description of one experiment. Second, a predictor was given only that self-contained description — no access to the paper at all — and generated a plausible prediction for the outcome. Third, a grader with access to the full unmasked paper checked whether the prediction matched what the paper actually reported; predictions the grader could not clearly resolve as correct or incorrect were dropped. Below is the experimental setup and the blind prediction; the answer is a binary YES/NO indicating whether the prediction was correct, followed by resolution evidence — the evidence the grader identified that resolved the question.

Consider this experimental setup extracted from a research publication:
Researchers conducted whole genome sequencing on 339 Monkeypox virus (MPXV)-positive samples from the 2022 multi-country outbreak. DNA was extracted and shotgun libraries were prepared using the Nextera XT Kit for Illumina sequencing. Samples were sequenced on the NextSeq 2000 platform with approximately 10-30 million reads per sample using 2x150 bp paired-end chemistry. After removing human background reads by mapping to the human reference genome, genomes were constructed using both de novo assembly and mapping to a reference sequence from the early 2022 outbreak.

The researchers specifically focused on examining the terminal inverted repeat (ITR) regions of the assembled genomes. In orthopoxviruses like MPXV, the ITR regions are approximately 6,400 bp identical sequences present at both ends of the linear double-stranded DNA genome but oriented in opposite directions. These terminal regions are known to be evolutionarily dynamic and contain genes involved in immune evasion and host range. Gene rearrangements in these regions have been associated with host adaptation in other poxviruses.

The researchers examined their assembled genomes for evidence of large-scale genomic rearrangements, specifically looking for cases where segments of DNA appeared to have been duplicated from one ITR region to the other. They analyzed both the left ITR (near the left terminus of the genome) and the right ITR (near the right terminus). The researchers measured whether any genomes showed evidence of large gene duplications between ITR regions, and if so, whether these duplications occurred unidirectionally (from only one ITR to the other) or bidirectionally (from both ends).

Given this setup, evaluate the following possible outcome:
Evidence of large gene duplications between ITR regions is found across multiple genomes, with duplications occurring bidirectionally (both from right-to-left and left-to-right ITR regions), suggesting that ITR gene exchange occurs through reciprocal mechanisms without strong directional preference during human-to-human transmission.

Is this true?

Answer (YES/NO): NO